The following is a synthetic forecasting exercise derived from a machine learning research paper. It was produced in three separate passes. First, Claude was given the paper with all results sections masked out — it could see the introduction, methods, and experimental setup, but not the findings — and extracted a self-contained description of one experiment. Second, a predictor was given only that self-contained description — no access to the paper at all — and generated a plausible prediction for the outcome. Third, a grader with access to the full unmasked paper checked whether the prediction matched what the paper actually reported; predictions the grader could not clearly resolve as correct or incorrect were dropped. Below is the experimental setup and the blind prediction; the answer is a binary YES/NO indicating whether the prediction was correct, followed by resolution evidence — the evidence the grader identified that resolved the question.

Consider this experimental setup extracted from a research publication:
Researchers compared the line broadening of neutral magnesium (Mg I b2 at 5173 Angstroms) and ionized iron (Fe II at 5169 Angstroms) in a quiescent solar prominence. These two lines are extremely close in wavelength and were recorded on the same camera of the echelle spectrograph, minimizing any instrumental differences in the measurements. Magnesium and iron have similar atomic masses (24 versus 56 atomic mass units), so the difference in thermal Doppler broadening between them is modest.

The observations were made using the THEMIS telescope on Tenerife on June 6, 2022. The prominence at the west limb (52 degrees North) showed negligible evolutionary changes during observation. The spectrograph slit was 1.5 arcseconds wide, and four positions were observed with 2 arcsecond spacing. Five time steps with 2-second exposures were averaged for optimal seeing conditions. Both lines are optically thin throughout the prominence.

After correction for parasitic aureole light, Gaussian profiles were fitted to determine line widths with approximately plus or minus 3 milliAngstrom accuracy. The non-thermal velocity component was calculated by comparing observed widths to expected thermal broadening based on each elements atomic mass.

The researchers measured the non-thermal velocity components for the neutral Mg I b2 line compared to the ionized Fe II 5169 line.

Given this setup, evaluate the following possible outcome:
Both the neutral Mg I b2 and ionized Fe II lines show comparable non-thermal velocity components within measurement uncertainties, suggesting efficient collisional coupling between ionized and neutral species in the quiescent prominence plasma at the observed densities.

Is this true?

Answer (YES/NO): YES